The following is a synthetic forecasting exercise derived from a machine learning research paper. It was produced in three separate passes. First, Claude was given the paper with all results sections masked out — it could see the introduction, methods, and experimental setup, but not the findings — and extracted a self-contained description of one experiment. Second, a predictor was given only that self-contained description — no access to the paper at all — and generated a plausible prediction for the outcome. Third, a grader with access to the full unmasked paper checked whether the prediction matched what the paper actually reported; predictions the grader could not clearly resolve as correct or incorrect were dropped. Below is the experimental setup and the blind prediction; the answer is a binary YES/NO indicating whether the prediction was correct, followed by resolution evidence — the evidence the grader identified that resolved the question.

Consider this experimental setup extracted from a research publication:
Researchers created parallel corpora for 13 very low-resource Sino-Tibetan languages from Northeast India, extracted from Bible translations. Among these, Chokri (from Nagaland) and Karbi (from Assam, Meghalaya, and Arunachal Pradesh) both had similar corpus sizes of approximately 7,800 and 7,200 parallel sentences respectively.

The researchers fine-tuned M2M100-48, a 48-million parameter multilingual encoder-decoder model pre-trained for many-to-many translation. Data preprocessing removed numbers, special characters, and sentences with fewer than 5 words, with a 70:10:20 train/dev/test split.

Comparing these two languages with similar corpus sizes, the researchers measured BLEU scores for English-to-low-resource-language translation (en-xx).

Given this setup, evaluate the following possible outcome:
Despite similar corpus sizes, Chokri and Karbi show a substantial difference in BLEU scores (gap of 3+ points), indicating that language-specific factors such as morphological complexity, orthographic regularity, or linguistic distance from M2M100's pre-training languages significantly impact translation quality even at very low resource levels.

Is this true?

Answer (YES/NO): YES